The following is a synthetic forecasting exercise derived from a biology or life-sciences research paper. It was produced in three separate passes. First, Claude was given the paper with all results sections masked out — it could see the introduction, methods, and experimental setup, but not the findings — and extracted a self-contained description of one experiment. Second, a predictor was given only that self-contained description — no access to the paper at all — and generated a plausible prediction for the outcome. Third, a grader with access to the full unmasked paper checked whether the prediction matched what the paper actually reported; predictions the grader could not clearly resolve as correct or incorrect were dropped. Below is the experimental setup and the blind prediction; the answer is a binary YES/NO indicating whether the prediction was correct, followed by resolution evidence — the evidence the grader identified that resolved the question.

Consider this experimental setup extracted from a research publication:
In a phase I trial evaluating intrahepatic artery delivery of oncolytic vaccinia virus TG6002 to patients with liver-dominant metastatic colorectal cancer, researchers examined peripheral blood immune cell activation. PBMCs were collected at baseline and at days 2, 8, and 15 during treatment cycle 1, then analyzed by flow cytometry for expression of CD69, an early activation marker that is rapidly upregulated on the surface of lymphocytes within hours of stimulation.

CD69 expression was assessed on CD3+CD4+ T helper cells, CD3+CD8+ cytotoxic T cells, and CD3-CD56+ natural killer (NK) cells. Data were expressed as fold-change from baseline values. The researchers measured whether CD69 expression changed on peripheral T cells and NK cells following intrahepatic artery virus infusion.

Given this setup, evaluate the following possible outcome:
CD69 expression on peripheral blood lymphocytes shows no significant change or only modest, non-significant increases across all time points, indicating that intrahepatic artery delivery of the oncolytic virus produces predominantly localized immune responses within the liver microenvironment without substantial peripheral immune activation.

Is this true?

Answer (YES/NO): NO